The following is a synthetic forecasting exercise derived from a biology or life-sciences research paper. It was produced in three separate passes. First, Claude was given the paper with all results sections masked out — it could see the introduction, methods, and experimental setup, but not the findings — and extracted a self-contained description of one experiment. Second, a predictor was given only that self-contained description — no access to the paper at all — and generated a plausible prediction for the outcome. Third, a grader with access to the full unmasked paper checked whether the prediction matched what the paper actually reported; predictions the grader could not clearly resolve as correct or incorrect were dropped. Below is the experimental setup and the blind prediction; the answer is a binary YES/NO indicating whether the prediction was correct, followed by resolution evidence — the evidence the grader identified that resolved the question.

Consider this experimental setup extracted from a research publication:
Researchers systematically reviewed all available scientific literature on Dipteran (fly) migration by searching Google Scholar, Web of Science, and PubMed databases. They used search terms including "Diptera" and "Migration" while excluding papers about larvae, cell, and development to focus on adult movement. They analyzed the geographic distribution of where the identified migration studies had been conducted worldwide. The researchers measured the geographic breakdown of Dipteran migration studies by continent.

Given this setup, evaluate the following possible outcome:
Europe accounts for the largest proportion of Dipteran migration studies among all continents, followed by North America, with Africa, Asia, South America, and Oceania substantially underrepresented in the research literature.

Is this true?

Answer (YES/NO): NO